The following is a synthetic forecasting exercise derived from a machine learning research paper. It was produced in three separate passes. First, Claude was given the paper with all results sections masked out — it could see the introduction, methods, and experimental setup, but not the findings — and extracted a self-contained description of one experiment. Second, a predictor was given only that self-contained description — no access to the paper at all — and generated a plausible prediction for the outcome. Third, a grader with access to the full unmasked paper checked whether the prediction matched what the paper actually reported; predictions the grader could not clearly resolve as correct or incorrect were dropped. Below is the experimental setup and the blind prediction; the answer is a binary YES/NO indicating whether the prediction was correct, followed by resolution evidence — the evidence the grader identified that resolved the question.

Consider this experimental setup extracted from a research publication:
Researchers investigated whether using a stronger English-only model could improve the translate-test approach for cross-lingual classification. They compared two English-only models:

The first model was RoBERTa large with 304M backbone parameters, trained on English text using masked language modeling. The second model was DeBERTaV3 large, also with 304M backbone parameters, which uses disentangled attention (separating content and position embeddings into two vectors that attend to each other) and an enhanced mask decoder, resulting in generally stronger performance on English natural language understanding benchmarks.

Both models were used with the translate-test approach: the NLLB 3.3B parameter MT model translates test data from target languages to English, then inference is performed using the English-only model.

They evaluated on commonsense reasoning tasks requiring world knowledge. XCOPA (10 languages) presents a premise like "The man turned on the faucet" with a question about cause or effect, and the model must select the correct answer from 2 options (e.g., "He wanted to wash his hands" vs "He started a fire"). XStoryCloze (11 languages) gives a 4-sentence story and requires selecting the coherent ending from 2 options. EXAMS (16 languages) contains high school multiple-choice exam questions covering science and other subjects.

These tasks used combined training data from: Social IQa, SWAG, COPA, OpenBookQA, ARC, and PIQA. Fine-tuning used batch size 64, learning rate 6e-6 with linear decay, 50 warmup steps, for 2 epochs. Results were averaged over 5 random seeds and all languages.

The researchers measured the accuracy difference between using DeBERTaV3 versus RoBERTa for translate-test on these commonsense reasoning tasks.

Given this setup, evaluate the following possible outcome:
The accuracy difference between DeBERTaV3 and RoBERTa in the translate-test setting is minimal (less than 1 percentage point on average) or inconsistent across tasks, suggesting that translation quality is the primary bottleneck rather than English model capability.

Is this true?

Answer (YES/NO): NO